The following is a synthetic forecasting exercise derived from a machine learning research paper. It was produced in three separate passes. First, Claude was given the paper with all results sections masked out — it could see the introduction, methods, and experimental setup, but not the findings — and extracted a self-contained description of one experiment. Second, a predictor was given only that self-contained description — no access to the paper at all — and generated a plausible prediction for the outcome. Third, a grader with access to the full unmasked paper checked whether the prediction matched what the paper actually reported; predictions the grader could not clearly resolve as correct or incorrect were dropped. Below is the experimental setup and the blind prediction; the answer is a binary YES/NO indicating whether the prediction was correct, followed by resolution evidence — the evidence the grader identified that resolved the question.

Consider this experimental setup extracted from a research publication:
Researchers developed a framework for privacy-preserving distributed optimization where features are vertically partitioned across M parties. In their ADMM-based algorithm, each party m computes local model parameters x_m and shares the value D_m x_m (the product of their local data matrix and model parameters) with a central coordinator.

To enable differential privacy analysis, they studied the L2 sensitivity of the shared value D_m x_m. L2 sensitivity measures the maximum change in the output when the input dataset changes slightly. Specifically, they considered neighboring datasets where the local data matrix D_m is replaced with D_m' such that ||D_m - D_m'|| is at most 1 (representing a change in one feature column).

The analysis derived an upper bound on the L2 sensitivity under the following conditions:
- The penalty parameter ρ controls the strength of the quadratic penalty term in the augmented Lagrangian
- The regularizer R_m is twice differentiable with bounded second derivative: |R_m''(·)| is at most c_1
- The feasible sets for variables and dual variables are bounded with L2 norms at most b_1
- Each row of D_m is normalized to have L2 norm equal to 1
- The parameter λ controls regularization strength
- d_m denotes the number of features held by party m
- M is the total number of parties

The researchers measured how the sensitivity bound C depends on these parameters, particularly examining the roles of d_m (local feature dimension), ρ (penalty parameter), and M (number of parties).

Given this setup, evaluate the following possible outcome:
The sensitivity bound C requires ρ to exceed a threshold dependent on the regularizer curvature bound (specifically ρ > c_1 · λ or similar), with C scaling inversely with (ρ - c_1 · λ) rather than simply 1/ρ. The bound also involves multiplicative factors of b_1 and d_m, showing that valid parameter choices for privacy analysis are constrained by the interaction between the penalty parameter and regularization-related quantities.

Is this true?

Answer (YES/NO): NO